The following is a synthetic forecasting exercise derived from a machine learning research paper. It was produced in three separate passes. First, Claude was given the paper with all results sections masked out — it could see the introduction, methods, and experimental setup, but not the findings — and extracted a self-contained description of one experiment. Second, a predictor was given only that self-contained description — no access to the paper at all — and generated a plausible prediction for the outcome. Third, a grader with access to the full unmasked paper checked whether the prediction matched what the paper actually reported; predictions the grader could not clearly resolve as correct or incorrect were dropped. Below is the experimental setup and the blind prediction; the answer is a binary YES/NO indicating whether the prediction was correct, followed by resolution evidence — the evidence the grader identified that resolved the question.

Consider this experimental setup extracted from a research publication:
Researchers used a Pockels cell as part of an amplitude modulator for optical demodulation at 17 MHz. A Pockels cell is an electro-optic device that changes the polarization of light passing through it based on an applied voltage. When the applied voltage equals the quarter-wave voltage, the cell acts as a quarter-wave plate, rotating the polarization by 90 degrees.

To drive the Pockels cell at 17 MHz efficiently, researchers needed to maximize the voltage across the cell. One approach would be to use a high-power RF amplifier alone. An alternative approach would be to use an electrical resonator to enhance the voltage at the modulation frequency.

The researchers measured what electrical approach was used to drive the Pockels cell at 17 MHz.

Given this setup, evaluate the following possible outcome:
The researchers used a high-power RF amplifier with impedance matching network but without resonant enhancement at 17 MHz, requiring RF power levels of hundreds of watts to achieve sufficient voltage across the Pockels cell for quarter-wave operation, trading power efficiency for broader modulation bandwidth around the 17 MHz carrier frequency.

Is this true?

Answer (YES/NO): NO